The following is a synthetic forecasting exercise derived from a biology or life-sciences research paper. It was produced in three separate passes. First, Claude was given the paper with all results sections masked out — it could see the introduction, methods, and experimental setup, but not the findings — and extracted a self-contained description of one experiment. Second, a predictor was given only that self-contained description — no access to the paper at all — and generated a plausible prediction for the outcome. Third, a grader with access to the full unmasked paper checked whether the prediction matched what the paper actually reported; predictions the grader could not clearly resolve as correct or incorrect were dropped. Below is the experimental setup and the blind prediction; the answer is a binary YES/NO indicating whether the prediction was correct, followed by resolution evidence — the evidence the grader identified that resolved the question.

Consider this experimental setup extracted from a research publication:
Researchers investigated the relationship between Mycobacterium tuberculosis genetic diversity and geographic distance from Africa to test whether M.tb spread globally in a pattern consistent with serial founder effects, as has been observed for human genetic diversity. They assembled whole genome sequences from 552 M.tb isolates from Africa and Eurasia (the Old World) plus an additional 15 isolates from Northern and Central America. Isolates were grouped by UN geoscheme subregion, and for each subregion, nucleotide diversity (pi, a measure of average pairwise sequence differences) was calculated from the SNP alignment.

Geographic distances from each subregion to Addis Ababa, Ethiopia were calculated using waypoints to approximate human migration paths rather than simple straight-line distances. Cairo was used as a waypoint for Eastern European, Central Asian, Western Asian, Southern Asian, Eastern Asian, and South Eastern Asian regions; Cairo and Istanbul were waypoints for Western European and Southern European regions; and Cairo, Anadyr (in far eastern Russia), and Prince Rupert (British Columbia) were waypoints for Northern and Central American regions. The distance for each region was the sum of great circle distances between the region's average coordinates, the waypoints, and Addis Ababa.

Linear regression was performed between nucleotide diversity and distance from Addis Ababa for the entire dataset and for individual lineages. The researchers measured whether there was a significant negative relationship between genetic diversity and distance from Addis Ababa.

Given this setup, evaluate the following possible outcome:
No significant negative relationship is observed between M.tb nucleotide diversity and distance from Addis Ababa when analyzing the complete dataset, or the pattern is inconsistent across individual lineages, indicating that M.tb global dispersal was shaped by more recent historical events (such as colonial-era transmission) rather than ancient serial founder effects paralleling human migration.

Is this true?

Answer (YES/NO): YES